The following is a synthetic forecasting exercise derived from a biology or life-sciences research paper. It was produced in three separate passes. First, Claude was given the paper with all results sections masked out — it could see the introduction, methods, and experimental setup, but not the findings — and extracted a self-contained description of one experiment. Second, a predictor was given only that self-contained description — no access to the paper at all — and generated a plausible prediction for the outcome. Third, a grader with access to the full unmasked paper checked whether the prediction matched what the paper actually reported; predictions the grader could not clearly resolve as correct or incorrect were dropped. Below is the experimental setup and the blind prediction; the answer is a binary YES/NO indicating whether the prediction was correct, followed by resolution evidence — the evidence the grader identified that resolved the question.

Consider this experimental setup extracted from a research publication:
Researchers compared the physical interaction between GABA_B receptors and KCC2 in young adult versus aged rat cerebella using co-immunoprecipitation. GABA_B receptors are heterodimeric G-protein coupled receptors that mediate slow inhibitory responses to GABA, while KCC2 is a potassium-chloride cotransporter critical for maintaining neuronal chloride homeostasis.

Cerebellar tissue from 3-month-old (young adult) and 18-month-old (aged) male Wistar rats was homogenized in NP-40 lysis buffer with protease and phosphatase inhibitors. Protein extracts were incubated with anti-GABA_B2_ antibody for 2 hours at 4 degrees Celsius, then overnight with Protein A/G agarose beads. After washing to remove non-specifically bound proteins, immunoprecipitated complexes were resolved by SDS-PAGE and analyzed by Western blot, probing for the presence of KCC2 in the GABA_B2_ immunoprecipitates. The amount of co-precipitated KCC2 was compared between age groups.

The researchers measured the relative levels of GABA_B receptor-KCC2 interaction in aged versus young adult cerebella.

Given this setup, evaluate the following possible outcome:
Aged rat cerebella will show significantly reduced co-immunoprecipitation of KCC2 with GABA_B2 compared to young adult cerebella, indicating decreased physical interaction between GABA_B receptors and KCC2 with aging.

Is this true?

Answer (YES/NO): YES